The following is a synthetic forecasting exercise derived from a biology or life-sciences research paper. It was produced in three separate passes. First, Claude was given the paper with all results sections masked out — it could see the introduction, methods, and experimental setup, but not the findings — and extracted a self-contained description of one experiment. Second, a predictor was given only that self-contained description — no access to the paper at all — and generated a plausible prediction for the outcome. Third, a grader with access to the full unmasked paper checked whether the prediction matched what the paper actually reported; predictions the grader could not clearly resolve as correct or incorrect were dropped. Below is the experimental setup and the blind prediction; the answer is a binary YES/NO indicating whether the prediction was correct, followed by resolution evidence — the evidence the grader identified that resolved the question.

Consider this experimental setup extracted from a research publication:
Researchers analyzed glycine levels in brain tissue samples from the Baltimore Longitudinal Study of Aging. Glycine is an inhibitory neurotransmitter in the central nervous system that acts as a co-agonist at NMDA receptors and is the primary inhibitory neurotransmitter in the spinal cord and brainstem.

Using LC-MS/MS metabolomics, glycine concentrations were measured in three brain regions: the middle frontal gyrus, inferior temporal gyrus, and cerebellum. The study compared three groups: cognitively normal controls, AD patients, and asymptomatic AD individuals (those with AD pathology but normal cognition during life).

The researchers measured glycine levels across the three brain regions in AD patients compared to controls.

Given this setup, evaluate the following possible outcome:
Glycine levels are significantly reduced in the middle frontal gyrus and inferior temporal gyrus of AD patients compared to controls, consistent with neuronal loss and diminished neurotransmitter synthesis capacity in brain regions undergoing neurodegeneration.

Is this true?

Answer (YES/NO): NO